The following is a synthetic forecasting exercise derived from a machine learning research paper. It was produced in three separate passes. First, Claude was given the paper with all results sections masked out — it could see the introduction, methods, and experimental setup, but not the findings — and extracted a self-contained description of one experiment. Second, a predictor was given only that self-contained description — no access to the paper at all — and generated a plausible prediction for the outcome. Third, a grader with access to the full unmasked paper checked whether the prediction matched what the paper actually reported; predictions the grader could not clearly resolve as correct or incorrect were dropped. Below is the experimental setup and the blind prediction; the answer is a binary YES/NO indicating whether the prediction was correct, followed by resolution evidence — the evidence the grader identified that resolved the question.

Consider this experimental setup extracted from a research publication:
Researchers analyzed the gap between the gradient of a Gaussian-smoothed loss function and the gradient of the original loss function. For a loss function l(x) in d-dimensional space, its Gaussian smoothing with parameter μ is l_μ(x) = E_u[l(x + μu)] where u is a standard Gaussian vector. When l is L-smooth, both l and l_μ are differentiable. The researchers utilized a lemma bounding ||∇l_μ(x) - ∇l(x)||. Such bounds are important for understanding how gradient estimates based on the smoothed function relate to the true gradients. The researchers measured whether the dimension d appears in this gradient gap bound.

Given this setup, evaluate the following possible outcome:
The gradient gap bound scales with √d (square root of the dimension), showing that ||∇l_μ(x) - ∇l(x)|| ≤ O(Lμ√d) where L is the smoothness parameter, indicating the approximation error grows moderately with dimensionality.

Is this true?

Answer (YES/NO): NO